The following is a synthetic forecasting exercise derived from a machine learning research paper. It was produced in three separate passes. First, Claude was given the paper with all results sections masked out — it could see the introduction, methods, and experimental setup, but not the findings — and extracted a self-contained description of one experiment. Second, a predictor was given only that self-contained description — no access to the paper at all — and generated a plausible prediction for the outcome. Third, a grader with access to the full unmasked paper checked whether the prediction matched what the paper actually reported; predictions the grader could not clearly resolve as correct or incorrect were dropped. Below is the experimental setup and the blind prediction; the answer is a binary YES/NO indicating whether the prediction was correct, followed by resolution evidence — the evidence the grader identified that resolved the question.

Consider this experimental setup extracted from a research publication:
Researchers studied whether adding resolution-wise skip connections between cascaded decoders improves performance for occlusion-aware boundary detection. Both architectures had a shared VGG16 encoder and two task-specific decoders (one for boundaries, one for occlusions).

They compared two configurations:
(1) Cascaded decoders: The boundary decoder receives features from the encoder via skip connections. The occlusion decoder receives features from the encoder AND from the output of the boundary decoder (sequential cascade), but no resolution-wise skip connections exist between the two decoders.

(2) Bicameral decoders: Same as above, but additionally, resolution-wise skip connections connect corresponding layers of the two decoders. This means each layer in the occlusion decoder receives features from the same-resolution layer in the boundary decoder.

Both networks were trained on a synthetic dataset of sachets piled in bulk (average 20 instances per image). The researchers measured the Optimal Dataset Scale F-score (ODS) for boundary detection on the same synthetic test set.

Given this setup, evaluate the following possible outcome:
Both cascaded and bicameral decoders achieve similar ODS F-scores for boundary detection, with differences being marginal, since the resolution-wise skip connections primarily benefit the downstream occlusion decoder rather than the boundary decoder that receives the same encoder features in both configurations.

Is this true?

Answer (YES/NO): YES